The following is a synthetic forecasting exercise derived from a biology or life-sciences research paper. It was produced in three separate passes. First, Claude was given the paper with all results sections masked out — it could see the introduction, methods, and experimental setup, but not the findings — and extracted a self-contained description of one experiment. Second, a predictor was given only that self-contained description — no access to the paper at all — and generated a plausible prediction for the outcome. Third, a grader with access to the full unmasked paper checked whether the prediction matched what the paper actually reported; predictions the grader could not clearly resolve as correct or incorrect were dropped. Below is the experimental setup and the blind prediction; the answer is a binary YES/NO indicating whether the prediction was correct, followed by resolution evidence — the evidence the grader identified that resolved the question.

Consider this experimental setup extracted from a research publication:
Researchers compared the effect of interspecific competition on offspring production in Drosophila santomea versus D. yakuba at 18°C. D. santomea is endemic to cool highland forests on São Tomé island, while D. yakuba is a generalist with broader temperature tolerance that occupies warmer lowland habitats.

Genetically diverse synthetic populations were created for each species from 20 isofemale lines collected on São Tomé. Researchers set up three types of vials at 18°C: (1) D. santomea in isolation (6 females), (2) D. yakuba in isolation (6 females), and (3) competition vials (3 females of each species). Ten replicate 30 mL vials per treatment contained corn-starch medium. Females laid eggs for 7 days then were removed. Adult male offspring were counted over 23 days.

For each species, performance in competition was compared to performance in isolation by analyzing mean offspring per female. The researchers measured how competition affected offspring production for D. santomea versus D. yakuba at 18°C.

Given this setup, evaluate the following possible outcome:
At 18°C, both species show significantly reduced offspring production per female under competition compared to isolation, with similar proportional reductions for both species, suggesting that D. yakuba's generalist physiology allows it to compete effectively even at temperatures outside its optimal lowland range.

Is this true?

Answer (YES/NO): NO